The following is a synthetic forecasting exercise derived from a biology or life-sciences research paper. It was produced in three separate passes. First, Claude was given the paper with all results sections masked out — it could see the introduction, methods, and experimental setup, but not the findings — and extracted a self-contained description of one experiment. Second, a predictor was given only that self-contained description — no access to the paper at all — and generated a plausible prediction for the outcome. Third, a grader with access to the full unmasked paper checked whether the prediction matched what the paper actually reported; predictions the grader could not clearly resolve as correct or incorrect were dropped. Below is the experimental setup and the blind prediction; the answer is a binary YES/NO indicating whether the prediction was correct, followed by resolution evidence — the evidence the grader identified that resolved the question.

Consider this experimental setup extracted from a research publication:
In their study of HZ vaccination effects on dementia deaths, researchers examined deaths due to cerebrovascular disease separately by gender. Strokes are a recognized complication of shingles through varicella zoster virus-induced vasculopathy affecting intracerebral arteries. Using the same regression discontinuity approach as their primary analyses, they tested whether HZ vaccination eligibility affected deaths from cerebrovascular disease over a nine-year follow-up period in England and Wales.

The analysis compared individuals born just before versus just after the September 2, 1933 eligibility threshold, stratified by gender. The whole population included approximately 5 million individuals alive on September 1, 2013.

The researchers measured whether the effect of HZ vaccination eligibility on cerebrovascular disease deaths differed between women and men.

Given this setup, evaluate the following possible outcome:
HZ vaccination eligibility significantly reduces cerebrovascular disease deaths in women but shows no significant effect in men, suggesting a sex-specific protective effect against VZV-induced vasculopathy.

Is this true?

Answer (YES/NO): NO